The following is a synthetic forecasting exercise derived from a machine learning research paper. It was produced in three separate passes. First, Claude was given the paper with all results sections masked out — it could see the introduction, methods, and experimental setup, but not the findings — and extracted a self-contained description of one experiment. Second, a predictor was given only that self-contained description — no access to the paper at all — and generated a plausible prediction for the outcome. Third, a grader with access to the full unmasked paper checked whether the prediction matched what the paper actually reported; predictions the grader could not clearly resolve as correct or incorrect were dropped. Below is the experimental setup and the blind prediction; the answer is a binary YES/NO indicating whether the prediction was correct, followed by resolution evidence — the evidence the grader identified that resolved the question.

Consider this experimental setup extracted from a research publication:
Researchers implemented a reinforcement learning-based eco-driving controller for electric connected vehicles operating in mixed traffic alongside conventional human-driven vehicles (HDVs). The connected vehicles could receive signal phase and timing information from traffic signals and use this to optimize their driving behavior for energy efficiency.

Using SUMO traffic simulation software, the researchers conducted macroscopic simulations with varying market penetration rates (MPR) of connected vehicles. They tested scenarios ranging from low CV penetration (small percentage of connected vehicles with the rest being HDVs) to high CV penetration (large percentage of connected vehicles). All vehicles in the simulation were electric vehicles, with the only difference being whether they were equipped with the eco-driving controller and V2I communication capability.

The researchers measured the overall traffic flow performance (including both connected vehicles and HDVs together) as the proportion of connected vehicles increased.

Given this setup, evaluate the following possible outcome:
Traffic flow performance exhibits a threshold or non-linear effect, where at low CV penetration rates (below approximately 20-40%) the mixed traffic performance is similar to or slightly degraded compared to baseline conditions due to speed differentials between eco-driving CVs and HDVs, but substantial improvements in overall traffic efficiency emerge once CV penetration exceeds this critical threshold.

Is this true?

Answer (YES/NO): NO